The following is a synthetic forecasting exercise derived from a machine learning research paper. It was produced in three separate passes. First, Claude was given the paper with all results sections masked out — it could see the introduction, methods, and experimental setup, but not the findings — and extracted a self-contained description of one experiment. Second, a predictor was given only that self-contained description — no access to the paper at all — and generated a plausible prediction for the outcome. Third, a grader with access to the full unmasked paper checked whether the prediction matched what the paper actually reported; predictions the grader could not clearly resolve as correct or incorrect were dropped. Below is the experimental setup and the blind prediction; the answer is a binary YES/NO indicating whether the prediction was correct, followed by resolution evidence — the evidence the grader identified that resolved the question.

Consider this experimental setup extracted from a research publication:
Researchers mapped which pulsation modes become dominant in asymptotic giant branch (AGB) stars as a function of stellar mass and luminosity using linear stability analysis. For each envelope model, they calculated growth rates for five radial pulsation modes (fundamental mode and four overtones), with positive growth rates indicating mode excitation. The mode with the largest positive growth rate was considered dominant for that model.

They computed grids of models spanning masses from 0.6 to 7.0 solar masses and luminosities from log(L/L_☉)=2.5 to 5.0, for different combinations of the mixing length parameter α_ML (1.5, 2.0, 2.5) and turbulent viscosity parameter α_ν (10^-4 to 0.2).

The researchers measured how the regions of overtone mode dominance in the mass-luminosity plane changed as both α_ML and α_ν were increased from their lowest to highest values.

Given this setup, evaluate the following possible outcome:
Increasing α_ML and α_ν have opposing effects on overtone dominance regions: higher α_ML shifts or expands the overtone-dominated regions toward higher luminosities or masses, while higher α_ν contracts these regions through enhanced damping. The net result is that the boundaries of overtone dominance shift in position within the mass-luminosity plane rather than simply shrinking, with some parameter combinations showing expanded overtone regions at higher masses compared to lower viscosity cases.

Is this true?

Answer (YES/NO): NO